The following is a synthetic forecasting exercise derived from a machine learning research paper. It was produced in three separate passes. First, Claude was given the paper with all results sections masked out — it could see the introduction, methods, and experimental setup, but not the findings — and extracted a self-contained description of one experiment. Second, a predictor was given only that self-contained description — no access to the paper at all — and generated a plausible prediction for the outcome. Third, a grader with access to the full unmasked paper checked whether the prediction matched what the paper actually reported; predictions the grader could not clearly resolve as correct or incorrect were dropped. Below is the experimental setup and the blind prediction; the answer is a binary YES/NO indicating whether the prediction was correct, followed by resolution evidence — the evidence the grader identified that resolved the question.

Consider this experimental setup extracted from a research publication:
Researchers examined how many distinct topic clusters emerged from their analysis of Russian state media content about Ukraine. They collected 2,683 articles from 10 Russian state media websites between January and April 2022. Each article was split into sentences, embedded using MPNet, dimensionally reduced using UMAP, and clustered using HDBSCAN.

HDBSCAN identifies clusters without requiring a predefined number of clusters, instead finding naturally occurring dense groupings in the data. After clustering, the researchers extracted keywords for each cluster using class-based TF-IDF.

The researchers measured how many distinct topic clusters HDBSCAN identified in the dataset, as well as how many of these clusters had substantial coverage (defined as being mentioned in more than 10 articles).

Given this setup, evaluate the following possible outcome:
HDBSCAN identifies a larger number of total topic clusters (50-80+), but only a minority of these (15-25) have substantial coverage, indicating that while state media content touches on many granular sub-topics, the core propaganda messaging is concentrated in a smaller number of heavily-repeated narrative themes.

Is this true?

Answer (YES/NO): NO